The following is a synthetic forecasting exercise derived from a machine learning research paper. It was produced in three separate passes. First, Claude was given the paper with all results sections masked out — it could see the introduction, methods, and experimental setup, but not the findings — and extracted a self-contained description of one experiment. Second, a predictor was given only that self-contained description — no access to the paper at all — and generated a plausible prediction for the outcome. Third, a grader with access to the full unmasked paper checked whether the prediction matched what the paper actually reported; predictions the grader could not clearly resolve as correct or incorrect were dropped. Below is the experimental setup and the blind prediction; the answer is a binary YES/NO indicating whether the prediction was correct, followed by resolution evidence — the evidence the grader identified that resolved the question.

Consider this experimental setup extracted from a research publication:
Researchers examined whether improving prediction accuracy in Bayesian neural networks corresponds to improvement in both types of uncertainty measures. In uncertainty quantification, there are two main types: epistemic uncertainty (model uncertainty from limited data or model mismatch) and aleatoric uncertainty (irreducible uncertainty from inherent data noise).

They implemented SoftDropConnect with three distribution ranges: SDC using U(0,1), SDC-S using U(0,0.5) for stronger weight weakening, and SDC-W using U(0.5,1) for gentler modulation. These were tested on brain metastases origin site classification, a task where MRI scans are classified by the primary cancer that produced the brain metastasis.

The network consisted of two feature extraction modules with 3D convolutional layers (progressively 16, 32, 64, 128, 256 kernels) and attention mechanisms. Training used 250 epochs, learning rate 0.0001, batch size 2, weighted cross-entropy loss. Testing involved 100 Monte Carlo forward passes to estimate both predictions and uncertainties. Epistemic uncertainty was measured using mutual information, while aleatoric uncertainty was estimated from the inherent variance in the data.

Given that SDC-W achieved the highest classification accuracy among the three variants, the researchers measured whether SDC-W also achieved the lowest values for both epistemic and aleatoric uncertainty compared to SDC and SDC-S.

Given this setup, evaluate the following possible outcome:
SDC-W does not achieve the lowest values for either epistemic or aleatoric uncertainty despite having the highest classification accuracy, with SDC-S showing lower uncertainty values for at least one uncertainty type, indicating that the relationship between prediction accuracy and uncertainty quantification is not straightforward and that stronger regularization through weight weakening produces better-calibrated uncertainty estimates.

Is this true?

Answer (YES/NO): NO